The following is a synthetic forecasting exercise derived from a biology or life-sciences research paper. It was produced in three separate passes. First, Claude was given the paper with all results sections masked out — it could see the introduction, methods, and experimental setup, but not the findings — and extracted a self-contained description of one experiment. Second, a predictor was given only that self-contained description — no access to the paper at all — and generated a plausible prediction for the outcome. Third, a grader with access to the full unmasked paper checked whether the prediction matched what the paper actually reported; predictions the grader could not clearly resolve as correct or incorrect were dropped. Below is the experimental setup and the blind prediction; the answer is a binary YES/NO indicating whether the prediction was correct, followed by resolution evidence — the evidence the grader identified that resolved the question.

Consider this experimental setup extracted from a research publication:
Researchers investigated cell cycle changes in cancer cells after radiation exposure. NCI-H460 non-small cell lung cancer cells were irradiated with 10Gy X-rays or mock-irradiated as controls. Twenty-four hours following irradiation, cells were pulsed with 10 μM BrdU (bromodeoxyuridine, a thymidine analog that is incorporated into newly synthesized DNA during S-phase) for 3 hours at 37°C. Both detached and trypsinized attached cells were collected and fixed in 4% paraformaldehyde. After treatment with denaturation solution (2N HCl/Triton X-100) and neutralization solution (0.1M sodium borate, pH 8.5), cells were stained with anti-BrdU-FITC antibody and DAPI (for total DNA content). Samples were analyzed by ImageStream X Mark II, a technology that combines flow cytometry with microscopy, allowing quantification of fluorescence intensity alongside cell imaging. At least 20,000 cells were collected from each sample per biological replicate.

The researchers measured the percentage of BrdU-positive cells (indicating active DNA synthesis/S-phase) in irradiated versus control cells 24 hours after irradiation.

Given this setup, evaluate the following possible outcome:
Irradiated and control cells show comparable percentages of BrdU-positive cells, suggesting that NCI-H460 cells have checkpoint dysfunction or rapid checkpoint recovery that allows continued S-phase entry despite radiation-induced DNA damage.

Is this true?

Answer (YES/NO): NO